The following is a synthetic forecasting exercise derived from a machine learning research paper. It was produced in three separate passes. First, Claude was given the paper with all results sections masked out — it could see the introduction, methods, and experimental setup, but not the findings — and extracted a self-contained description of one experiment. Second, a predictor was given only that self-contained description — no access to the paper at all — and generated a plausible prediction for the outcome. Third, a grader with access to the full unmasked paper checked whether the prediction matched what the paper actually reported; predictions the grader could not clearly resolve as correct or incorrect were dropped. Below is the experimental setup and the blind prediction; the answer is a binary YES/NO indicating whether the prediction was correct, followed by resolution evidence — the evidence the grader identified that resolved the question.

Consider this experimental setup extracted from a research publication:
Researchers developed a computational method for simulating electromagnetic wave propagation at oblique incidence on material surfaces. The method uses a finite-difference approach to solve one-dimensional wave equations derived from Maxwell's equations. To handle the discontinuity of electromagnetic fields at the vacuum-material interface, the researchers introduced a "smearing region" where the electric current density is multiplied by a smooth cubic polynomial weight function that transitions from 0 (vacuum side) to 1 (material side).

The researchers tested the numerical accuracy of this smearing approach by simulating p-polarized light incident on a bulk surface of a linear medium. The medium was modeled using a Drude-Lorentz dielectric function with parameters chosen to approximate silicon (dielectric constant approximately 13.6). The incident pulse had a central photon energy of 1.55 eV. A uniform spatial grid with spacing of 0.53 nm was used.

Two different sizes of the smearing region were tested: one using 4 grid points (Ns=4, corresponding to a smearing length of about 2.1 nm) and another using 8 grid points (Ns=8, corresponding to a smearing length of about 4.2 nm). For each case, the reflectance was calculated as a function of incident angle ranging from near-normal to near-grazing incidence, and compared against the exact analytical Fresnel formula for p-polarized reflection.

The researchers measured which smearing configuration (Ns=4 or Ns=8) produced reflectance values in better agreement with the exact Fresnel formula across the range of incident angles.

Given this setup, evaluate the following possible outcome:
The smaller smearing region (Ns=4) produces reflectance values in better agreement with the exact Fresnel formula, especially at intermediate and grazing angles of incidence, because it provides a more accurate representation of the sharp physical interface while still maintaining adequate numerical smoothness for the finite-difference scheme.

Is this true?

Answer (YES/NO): YES